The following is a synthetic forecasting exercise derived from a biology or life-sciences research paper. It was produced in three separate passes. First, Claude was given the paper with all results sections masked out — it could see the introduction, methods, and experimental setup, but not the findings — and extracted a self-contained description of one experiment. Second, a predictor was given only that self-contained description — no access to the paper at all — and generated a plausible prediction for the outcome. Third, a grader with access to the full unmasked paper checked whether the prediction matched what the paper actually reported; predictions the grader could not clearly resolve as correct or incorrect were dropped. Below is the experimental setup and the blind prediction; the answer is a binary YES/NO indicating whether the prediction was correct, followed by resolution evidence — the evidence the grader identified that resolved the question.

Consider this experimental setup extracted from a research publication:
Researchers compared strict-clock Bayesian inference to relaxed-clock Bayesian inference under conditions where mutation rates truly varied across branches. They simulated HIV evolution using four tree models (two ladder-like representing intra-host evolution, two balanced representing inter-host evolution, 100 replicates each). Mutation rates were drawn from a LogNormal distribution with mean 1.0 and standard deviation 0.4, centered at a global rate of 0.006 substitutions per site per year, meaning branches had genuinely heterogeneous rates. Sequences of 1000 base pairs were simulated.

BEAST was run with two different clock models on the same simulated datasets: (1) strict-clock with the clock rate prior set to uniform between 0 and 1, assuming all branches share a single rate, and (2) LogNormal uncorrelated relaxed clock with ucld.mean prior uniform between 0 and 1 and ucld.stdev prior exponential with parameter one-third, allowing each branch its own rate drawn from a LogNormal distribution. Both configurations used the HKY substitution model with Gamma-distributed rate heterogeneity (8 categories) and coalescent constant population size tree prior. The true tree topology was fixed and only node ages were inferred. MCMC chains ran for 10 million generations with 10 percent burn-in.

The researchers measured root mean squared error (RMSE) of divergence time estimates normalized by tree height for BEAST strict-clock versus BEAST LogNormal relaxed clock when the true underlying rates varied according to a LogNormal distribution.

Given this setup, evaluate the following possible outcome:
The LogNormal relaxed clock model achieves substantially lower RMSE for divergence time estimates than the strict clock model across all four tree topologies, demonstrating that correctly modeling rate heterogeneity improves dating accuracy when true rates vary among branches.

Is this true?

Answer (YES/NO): NO